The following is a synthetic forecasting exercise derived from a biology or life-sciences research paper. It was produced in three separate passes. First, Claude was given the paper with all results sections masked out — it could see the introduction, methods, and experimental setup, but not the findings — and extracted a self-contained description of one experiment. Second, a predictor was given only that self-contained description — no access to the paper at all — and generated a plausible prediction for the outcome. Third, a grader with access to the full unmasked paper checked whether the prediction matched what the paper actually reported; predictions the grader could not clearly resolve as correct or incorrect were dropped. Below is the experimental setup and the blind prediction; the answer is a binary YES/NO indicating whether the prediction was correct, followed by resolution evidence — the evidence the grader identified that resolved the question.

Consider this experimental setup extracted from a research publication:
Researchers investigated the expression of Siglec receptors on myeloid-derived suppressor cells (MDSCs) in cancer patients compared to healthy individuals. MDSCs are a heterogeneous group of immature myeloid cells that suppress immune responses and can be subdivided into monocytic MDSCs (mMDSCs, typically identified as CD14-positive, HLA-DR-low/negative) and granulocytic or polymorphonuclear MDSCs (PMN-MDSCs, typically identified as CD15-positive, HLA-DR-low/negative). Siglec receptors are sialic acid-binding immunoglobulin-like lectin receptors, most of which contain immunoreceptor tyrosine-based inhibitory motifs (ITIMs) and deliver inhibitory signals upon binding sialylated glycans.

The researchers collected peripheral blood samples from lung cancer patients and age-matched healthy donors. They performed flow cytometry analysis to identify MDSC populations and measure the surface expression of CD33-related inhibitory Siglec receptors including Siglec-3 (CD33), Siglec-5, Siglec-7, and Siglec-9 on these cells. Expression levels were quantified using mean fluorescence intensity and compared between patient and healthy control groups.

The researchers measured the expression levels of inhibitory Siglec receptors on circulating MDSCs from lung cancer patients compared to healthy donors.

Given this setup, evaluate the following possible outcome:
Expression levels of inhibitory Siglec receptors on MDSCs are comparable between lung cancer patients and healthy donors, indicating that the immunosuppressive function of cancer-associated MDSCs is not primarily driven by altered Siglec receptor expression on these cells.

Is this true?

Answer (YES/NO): NO